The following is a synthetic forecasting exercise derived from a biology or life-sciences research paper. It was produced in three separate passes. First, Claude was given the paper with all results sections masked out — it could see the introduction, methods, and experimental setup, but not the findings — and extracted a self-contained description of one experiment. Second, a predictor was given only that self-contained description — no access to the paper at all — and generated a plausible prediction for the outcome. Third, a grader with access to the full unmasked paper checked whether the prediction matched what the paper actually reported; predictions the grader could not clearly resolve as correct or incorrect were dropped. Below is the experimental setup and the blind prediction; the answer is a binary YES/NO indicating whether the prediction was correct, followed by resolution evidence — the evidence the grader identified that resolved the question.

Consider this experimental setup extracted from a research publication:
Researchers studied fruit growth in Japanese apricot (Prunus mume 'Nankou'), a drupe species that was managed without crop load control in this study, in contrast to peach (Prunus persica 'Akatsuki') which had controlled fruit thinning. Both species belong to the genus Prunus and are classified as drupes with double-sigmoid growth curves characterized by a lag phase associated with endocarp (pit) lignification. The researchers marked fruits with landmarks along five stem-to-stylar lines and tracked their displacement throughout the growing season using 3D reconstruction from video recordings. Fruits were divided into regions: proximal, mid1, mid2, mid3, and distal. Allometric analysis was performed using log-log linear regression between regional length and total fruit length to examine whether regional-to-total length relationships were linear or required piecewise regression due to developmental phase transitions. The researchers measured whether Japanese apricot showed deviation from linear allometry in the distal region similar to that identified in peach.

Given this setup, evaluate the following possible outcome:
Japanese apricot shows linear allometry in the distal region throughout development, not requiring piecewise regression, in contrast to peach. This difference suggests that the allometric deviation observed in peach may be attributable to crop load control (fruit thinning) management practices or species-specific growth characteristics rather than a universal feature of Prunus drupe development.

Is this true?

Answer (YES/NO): YES